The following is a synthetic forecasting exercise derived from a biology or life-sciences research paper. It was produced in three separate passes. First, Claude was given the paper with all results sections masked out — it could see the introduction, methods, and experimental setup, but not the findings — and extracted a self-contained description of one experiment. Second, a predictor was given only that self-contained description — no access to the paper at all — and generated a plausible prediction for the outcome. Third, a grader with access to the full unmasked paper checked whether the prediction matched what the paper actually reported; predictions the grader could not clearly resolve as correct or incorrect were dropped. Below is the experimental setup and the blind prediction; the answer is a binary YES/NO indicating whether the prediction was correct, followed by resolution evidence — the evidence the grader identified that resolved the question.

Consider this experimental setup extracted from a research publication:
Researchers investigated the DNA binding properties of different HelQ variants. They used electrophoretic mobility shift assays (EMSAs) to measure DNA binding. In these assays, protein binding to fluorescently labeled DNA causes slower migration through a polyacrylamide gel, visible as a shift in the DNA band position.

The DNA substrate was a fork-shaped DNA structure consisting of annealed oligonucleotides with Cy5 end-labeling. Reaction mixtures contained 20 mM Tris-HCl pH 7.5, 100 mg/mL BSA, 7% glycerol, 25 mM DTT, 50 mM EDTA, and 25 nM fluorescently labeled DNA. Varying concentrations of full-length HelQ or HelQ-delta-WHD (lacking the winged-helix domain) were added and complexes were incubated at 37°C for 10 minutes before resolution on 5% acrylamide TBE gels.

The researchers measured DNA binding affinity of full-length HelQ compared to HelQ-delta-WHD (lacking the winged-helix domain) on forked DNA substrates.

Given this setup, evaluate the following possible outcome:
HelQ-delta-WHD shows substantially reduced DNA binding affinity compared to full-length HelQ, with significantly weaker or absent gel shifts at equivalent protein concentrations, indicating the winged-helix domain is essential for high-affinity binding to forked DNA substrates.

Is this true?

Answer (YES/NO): YES